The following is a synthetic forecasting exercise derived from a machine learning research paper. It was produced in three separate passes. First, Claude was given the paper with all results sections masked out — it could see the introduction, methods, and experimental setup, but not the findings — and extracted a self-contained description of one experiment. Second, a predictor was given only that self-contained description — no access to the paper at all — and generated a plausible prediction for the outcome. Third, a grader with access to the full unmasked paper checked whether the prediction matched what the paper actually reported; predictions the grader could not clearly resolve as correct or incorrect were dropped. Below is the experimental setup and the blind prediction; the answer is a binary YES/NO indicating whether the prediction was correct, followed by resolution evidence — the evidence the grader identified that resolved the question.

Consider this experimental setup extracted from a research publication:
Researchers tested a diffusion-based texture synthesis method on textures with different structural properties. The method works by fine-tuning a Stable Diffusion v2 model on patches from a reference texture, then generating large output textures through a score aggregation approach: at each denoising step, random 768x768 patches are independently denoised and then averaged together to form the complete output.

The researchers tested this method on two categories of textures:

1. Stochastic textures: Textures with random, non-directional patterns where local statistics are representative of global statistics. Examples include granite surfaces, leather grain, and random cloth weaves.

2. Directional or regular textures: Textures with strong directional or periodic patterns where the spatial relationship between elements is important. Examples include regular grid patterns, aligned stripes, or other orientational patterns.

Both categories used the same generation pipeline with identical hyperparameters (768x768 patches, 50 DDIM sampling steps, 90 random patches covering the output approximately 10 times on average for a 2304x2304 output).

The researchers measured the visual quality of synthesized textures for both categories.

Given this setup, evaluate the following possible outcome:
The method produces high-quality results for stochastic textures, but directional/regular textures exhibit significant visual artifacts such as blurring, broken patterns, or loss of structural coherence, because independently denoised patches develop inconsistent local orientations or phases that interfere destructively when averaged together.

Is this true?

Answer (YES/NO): YES